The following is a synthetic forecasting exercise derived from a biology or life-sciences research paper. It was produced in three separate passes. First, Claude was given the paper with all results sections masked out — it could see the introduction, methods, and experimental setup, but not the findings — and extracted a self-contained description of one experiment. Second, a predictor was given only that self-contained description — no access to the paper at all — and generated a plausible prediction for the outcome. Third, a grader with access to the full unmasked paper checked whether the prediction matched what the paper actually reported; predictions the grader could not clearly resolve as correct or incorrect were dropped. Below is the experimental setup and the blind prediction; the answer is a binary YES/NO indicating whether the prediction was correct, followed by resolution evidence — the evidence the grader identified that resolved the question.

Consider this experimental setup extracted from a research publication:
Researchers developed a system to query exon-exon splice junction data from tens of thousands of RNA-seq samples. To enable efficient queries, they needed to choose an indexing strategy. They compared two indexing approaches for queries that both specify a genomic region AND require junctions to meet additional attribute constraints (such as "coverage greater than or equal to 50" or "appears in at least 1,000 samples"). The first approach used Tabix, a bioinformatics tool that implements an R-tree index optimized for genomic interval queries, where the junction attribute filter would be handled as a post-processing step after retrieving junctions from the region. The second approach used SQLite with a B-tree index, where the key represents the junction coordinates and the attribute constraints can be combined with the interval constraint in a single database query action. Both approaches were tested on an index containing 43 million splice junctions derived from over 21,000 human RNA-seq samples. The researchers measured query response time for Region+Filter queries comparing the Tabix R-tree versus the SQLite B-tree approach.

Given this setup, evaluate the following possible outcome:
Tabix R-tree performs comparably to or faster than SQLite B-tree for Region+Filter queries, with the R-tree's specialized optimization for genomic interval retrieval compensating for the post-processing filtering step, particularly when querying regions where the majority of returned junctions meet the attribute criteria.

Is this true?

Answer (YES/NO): NO